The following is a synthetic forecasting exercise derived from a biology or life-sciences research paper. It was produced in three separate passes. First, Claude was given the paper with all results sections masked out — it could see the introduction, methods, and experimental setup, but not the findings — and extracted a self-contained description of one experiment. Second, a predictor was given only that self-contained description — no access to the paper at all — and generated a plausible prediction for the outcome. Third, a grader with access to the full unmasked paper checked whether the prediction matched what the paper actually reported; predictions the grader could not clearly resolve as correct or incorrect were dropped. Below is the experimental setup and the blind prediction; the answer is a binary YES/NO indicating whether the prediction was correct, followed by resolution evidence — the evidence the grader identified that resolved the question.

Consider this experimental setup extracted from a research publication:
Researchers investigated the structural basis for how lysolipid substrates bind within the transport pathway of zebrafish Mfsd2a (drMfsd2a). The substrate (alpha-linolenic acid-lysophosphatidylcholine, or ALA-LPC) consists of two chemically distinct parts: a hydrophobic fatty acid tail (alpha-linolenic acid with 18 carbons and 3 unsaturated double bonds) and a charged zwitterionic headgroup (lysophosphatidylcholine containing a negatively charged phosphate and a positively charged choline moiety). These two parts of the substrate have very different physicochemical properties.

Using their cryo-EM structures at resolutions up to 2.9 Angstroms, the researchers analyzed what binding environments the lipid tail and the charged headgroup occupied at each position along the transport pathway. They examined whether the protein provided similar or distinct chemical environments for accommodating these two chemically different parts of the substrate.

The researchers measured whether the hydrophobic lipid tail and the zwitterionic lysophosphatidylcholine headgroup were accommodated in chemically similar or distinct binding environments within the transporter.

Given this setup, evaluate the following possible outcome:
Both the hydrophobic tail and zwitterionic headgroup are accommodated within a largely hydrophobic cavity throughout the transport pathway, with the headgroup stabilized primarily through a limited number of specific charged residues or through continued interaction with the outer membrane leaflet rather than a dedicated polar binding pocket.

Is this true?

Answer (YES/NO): NO